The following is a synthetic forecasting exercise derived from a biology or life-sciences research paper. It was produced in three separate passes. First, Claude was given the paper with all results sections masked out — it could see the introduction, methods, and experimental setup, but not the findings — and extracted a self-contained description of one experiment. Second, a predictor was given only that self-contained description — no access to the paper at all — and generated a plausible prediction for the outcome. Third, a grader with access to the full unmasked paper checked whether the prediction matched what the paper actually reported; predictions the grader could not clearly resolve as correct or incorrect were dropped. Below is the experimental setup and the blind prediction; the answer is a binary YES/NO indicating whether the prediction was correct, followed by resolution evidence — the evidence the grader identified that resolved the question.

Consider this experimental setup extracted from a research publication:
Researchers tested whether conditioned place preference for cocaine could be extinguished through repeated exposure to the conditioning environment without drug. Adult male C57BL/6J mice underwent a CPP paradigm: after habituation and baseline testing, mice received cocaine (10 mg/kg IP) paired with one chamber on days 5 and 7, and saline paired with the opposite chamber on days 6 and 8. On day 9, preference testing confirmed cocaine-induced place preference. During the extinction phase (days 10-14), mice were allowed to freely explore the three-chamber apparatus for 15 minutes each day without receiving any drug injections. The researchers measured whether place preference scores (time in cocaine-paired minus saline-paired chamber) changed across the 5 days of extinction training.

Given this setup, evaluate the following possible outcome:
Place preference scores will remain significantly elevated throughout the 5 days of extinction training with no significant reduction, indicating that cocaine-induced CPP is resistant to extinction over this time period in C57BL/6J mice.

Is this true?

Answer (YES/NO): NO